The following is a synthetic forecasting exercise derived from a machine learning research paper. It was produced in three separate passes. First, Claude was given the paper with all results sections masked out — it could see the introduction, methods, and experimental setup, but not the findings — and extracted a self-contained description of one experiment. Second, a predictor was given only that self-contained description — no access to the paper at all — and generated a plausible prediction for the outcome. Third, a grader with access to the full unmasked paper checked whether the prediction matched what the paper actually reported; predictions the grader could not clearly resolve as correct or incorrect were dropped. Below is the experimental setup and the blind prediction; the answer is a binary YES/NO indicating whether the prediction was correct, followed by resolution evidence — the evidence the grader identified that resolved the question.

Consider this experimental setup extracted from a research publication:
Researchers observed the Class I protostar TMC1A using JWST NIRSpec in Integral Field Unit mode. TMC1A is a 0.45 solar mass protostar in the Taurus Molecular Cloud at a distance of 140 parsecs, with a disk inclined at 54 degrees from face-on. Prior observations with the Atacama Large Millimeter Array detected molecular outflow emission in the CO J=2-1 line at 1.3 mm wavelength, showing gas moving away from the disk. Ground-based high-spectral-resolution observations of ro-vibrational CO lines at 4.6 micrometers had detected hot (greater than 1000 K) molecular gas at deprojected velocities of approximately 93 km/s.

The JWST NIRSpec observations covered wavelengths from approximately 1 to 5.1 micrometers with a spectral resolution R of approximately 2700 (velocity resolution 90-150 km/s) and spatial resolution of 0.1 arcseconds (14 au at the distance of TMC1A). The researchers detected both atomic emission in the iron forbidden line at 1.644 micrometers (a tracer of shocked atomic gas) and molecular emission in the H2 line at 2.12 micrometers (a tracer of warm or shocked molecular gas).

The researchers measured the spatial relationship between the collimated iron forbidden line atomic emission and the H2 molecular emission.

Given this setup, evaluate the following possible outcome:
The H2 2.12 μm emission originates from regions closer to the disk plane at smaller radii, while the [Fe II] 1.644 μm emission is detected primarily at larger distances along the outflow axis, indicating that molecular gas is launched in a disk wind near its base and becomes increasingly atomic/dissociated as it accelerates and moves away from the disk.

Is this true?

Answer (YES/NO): NO